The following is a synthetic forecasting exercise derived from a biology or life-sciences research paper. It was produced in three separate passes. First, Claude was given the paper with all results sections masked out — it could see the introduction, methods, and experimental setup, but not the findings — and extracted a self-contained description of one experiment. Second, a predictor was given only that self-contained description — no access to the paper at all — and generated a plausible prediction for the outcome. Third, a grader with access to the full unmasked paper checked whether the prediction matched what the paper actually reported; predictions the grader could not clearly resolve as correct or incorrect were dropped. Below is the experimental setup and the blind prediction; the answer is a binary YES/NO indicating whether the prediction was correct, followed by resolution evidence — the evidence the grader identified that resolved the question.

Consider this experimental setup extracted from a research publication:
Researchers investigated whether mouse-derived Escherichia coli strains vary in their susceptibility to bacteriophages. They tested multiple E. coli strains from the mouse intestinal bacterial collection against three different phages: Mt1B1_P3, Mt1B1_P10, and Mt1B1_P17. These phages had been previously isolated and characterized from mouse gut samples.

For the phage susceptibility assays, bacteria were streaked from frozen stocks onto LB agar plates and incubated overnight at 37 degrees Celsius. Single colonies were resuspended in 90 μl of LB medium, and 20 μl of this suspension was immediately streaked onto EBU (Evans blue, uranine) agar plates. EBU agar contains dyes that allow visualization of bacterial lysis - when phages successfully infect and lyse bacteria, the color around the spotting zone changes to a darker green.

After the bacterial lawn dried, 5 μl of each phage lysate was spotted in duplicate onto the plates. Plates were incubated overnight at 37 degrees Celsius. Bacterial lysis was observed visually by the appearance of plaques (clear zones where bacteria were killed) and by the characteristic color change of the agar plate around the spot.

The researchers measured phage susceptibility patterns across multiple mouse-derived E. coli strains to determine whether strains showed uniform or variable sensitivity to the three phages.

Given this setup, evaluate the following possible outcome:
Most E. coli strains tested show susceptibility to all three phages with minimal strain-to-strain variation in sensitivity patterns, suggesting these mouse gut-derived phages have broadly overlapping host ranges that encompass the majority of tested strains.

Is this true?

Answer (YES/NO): NO